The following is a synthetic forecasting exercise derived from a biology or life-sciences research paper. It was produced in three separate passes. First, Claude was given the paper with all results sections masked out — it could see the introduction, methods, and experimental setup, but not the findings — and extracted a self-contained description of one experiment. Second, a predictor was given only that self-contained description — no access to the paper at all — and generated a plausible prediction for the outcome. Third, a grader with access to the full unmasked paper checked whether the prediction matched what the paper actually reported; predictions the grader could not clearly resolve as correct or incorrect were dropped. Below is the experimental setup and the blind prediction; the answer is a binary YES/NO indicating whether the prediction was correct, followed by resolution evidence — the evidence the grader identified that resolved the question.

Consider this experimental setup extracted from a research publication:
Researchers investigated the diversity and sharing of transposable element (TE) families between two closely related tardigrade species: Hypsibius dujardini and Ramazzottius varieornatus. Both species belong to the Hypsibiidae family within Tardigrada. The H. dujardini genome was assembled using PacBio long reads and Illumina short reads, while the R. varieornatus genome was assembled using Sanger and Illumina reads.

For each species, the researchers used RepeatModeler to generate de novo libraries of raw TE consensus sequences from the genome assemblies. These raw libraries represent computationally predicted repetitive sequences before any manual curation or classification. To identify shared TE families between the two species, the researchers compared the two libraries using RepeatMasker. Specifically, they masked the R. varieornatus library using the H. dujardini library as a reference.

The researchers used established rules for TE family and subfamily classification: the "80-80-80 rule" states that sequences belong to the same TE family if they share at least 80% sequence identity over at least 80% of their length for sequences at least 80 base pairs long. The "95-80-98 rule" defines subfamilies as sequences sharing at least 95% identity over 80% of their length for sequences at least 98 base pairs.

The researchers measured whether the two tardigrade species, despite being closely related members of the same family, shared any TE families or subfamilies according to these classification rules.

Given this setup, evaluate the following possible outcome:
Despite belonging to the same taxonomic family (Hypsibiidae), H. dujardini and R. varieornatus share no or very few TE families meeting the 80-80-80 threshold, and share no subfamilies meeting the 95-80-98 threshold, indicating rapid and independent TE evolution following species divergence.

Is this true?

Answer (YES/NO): YES